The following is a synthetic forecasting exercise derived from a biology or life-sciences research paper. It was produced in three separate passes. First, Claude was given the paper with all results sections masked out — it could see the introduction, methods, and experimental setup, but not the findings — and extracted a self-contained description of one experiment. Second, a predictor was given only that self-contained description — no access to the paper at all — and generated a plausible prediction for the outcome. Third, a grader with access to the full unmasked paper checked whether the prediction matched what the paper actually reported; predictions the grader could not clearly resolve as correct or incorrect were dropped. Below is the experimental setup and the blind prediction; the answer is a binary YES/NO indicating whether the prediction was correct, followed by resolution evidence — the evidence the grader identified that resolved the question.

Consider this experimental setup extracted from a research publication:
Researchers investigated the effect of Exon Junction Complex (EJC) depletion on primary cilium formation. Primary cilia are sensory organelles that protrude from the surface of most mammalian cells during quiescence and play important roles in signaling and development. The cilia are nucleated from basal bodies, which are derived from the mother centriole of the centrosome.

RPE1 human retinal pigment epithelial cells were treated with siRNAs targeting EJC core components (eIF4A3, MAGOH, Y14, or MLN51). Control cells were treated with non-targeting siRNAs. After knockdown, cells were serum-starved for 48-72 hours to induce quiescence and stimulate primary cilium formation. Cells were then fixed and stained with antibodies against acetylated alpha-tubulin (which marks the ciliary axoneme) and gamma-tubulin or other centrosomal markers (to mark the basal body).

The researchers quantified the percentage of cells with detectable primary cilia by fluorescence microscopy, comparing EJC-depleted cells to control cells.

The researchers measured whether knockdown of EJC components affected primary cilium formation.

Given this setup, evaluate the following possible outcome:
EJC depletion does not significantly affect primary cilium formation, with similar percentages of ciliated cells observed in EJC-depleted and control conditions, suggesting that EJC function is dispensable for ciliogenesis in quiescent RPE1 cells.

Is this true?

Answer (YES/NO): NO